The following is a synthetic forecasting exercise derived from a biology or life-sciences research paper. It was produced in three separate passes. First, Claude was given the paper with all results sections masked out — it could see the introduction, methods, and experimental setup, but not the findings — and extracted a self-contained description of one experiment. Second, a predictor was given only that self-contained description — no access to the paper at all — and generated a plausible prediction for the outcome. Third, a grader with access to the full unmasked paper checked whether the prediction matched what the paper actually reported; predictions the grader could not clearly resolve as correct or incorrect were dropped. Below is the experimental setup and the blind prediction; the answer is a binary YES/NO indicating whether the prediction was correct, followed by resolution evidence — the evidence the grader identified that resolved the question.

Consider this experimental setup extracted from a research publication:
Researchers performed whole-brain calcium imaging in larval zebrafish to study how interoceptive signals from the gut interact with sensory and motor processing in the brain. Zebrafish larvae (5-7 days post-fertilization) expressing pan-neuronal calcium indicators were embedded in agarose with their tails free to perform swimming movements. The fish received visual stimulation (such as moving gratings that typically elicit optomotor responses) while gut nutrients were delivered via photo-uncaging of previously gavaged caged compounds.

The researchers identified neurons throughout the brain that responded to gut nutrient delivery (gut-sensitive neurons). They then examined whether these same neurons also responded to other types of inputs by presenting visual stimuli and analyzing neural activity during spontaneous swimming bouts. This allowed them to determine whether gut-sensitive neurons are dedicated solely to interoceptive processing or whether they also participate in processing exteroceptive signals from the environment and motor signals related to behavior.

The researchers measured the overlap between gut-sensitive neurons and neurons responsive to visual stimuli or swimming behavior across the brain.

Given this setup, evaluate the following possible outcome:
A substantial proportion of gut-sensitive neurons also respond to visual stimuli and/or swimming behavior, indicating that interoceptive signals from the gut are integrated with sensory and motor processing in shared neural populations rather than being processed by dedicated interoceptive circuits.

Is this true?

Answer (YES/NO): YES